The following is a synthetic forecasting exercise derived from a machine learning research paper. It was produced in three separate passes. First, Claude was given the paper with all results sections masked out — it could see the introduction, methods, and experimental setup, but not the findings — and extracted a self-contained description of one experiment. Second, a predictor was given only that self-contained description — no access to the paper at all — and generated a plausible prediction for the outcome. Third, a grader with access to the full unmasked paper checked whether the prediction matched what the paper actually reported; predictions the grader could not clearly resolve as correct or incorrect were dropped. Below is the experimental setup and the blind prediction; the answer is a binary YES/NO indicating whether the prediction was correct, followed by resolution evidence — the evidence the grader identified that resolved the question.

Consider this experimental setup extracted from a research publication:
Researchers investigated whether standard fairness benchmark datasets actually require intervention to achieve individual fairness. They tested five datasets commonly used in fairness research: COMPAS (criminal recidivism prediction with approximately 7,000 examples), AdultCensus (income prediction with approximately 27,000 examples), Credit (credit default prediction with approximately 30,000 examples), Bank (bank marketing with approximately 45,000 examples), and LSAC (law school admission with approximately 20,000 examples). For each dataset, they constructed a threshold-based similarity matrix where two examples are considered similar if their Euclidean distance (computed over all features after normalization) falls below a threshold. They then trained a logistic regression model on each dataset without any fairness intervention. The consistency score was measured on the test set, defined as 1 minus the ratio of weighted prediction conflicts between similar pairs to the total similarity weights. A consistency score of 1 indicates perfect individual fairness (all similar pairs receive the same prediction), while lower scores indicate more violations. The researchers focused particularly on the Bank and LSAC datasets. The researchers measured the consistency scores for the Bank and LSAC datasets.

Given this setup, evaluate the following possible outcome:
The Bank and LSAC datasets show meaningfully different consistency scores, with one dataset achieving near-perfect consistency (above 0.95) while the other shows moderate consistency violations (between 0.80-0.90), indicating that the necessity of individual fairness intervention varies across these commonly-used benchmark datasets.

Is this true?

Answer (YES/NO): NO